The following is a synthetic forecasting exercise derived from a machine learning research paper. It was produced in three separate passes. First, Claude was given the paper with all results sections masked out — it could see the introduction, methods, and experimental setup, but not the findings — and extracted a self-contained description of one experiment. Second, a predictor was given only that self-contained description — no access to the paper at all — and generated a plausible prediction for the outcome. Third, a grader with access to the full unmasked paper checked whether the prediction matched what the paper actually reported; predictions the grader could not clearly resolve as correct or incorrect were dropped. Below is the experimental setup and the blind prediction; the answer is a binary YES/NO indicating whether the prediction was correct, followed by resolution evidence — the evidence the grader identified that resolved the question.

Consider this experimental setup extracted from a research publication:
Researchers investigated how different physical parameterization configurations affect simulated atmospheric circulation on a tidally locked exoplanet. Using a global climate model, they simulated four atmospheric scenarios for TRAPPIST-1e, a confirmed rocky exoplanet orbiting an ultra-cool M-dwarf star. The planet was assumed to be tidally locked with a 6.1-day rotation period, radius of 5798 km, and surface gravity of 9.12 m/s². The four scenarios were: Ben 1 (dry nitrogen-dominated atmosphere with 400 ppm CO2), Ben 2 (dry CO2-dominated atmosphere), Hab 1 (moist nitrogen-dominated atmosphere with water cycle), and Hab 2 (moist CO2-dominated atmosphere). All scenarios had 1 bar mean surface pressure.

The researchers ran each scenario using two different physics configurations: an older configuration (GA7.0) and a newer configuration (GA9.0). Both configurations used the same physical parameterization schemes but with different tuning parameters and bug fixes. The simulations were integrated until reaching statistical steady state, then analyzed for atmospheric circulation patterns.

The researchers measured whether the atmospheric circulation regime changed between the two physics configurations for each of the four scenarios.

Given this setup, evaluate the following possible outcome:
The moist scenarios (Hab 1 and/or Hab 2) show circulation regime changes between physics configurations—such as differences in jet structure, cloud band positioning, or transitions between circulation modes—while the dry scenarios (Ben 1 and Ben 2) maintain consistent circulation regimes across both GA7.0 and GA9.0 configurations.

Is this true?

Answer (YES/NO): NO